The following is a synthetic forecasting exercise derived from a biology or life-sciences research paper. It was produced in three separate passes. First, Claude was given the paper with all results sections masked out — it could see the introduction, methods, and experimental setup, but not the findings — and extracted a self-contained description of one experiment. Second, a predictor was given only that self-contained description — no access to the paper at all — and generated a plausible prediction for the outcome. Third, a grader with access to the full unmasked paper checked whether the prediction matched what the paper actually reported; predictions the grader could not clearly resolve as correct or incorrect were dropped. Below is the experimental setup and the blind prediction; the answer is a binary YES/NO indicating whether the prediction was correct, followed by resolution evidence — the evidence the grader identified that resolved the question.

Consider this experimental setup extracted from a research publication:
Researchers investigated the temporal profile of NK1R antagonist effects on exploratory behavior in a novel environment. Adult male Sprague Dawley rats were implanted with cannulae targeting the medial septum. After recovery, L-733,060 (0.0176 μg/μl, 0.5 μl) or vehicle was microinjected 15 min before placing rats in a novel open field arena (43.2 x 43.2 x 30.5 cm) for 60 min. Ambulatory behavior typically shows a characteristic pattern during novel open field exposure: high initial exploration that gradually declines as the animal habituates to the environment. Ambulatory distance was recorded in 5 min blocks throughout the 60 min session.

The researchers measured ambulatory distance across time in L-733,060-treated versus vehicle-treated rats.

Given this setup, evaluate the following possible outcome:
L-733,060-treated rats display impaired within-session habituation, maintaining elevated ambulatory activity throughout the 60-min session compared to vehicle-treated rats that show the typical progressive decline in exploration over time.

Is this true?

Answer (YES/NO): NO